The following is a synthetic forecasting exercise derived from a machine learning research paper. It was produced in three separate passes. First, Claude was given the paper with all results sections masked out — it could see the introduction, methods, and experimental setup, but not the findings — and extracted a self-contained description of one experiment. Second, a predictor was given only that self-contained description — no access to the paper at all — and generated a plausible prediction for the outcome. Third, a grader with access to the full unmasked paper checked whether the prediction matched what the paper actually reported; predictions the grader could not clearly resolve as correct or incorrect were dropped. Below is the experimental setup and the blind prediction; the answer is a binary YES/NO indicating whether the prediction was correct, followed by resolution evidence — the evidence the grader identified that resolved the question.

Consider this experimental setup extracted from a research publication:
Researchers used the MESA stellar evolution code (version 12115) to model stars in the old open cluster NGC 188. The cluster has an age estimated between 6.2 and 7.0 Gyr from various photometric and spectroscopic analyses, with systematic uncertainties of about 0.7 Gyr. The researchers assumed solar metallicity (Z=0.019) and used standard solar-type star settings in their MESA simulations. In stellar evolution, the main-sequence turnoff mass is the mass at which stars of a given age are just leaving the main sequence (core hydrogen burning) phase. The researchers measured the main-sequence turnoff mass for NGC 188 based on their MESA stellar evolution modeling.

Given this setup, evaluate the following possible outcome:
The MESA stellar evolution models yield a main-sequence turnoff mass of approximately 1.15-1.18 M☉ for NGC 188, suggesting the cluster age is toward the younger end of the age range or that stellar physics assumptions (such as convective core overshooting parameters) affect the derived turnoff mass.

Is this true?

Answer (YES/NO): NO